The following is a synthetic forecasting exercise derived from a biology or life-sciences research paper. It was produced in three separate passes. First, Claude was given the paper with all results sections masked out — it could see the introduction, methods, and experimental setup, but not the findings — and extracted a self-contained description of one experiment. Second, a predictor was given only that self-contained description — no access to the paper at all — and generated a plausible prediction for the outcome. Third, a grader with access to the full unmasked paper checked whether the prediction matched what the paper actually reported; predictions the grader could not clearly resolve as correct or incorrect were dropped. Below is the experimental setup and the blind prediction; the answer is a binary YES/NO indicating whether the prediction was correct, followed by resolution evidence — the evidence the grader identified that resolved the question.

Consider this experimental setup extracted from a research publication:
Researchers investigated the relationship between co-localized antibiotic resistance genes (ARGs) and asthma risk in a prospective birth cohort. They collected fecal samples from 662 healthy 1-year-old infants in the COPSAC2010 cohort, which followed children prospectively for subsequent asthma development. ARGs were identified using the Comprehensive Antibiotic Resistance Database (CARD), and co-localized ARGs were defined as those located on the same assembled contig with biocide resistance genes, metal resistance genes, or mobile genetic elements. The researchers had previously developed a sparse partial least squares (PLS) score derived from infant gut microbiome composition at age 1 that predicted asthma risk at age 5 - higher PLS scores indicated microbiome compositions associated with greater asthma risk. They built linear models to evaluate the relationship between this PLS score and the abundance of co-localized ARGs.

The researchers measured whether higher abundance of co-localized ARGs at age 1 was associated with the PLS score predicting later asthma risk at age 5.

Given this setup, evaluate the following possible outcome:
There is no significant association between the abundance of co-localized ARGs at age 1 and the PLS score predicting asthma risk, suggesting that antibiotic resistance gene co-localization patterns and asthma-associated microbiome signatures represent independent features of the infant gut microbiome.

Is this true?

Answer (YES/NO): NO